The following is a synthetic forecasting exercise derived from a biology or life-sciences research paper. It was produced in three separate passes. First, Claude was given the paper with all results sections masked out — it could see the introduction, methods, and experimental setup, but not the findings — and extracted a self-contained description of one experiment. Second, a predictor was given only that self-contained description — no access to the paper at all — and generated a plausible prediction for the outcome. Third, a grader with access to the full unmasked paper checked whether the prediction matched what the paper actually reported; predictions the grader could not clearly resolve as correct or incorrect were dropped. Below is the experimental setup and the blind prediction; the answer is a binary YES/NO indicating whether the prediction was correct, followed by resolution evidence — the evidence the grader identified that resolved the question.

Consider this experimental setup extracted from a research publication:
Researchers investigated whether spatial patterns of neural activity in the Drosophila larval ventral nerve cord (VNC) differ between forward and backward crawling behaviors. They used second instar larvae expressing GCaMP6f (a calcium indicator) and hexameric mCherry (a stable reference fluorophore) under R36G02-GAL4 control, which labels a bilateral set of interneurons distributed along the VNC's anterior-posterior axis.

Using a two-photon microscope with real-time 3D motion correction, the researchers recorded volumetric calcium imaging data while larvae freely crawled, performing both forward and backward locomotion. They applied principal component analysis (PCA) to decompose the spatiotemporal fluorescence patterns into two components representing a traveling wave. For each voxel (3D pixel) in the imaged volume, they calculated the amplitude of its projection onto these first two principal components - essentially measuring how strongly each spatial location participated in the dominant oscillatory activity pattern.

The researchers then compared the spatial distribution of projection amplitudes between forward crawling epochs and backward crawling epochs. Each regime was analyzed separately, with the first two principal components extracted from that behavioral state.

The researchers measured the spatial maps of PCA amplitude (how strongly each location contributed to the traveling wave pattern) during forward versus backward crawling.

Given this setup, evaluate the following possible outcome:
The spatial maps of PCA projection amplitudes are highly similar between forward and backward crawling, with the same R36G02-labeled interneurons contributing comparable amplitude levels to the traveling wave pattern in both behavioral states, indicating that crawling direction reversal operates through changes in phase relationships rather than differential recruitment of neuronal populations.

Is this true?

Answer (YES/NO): NO